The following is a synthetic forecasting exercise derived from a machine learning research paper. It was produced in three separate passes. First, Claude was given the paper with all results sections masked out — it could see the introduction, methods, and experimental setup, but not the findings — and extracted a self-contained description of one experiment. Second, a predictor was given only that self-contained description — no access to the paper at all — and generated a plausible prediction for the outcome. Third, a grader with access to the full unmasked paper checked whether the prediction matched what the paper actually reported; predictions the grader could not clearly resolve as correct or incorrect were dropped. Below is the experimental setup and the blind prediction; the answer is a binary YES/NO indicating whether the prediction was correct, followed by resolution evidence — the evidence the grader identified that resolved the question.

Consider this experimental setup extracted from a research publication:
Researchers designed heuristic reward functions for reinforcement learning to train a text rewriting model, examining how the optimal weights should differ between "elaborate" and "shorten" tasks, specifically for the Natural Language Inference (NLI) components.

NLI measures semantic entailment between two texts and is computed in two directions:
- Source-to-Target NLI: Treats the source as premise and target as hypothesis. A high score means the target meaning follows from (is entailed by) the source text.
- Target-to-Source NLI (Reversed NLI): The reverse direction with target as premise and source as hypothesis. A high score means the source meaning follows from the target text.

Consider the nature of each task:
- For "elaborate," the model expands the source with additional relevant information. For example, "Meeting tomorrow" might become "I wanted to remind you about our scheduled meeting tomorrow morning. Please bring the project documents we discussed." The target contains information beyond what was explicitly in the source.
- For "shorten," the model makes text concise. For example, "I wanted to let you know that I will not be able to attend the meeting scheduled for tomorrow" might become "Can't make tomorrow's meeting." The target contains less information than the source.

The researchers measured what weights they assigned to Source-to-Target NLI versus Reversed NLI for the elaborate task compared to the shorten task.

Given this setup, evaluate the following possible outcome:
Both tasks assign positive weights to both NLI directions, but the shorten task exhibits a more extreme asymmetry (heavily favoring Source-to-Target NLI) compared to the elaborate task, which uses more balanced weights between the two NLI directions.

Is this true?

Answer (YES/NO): NO